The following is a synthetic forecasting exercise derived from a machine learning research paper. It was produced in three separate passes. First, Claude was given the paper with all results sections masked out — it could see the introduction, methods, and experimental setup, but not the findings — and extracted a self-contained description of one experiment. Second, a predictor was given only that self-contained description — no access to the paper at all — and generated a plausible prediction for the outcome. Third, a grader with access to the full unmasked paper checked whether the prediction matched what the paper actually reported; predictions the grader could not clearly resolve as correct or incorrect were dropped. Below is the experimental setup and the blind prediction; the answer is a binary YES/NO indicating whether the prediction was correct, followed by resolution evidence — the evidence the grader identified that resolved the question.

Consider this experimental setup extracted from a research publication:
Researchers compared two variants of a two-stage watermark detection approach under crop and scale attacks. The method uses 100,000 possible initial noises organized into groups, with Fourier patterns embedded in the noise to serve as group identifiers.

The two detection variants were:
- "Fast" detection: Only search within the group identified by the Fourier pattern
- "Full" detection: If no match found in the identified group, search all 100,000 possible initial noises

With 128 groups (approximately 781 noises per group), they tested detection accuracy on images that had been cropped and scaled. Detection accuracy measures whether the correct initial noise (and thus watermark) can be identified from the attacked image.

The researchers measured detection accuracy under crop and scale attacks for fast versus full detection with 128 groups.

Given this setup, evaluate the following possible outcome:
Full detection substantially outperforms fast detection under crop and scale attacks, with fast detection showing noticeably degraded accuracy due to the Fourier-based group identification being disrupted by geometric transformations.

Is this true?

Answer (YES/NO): YES